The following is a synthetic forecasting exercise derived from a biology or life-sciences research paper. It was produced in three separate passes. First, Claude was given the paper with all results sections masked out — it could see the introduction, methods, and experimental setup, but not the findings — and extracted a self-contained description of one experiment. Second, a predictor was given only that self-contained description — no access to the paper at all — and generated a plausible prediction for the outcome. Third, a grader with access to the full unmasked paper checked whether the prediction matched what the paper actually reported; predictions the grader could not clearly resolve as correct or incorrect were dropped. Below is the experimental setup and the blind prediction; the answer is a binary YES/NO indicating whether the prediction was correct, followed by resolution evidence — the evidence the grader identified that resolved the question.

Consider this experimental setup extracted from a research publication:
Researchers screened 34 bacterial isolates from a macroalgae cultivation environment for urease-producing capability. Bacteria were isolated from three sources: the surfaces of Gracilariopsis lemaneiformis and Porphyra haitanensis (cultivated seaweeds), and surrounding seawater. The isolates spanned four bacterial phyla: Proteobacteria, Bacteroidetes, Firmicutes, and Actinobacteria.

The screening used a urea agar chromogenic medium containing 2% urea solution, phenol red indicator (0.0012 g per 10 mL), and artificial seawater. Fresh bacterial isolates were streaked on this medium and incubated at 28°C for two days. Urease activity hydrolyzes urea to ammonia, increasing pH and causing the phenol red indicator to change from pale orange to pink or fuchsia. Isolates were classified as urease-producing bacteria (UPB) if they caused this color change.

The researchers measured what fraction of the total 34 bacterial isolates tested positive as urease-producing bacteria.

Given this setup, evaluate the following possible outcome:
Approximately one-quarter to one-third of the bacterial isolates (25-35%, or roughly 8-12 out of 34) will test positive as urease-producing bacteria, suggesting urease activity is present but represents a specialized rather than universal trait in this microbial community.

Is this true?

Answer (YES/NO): YES